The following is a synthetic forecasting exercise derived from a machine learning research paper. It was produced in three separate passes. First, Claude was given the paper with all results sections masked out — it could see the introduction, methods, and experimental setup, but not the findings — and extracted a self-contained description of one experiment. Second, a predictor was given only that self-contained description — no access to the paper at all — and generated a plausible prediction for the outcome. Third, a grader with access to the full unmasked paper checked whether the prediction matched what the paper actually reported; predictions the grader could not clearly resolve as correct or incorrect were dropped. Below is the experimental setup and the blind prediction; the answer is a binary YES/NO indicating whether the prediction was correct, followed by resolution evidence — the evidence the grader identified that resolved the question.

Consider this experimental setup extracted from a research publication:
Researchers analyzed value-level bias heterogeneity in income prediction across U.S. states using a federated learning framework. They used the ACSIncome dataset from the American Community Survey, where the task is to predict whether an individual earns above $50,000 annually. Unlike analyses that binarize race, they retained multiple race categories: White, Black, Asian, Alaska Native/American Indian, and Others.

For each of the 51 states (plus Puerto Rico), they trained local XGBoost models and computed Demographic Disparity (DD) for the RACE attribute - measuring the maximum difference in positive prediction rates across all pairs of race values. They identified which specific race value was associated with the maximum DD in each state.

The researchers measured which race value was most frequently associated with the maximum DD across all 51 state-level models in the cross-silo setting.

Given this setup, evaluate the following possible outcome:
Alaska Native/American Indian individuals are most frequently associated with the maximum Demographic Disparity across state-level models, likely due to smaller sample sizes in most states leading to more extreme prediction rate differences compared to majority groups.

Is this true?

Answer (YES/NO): NO